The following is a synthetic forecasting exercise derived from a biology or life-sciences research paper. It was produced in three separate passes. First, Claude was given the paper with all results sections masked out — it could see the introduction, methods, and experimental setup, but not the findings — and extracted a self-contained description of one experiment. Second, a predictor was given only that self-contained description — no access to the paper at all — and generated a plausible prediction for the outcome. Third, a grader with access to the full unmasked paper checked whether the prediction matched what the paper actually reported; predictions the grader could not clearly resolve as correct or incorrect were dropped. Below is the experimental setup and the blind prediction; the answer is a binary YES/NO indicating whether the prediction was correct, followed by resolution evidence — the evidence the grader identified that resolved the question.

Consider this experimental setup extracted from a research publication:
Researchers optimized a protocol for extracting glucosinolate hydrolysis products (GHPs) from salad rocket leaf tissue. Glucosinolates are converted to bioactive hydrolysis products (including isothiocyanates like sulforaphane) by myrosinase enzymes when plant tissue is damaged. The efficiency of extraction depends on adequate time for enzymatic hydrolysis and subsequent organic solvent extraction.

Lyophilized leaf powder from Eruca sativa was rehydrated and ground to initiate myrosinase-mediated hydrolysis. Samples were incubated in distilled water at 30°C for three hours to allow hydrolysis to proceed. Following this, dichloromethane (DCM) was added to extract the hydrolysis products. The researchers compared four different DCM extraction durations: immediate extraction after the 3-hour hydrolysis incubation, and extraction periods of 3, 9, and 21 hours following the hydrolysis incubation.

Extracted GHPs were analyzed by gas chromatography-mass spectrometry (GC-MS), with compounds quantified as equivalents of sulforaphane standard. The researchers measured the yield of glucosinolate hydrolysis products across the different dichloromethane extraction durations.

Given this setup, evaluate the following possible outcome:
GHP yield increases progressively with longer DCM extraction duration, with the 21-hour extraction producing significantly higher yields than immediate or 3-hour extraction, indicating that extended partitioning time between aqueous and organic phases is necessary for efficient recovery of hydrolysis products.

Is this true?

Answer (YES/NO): NO